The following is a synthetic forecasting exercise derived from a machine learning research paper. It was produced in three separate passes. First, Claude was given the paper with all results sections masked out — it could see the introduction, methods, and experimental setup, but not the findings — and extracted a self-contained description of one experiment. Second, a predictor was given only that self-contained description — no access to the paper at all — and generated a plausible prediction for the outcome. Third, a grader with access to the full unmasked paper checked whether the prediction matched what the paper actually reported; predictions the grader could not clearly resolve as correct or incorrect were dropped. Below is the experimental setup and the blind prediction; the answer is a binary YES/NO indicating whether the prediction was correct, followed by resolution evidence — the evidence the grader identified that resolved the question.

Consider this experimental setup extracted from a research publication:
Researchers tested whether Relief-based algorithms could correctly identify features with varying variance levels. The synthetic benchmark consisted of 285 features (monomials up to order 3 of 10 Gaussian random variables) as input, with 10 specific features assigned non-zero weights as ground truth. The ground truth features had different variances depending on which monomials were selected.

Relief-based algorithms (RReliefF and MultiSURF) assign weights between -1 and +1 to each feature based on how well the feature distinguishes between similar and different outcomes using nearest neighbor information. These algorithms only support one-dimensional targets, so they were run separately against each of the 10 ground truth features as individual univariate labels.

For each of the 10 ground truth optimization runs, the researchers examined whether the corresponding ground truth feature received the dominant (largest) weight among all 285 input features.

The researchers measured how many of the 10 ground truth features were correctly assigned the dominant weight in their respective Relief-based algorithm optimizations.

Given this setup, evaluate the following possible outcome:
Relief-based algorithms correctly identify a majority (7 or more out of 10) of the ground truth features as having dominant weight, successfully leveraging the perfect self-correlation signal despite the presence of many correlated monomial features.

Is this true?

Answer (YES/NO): YES